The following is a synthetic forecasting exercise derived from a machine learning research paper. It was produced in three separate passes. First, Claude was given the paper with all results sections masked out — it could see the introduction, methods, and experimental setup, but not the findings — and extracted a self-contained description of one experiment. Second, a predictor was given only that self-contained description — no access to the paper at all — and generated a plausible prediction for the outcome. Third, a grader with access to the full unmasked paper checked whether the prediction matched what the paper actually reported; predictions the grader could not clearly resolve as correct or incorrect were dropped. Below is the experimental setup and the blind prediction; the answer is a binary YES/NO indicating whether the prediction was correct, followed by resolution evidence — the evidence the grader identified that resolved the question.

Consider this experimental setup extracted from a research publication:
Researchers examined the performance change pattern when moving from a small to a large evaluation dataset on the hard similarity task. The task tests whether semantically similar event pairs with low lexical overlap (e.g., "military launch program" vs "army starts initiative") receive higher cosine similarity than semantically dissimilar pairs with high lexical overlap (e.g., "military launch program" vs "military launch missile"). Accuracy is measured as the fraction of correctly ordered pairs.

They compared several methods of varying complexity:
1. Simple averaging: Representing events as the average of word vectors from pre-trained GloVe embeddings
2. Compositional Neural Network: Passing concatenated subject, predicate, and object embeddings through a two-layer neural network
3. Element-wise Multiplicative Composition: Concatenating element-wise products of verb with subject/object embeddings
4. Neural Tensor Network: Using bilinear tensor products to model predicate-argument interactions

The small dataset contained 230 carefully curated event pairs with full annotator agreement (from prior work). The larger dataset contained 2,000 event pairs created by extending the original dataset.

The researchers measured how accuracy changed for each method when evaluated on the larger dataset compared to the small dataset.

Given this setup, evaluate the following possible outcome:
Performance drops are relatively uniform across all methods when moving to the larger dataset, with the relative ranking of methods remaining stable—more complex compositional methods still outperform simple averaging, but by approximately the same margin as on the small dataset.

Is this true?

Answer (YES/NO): NO